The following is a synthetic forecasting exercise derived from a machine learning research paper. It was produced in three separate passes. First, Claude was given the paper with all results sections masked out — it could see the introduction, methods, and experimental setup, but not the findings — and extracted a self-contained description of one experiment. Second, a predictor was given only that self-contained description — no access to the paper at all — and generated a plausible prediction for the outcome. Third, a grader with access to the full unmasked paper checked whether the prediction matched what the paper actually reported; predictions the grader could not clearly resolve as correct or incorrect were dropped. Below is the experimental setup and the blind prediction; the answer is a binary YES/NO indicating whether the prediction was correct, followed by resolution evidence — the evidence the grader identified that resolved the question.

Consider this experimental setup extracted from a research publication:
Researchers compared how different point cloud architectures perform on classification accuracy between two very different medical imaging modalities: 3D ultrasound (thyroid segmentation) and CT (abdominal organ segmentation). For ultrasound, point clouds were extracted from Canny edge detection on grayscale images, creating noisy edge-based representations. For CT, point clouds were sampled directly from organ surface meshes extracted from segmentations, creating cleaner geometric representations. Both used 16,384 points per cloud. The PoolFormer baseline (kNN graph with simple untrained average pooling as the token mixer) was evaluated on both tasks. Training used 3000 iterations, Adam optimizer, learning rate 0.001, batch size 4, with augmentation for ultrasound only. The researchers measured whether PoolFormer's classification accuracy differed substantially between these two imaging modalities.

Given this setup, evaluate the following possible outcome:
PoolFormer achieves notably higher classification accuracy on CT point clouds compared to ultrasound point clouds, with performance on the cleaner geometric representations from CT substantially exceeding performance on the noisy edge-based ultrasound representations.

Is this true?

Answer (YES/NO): NO